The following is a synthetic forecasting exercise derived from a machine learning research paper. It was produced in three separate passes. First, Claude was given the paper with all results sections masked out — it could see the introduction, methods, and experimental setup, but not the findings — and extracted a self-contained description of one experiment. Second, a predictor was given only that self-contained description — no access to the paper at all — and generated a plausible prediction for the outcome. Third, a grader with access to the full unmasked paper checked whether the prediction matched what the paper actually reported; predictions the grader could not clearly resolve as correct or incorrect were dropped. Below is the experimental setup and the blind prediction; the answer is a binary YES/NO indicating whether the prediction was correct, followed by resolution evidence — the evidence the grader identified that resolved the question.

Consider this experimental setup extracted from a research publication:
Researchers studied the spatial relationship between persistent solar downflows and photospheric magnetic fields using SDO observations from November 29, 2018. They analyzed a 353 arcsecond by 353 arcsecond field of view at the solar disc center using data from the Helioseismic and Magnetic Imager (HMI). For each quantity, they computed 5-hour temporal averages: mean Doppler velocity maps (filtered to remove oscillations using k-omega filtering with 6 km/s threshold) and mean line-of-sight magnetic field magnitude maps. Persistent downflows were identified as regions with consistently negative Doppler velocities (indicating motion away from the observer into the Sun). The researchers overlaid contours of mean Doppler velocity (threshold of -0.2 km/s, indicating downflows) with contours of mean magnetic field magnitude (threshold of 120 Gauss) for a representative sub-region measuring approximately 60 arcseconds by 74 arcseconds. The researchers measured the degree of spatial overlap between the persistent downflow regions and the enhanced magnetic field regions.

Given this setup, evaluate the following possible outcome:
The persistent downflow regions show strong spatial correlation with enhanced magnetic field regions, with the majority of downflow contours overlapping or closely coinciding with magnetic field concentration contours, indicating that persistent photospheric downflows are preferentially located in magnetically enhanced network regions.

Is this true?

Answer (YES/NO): YES